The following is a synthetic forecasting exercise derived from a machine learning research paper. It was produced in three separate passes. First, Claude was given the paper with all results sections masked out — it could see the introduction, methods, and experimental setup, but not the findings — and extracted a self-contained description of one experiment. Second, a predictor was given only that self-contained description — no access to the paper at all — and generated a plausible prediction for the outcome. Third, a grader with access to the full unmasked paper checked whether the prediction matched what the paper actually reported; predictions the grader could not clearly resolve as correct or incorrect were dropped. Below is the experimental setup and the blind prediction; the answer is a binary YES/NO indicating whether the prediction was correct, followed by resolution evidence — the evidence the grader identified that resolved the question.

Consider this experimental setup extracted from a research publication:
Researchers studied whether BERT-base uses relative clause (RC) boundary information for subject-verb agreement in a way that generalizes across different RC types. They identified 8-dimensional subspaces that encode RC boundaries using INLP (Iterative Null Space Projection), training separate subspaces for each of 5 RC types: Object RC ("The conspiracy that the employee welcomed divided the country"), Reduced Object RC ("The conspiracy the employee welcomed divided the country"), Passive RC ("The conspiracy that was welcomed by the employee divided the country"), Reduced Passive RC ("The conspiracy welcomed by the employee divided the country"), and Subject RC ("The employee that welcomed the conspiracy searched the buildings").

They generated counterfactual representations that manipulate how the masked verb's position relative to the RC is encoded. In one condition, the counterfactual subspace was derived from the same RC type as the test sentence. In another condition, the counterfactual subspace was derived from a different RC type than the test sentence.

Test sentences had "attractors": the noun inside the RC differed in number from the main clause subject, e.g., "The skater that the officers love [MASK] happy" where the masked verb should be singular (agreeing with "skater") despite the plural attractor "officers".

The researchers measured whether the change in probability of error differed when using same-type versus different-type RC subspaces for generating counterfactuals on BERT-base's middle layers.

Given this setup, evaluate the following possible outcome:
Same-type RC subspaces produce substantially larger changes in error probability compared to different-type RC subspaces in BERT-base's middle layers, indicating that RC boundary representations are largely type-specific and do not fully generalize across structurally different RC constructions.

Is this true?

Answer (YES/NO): NO